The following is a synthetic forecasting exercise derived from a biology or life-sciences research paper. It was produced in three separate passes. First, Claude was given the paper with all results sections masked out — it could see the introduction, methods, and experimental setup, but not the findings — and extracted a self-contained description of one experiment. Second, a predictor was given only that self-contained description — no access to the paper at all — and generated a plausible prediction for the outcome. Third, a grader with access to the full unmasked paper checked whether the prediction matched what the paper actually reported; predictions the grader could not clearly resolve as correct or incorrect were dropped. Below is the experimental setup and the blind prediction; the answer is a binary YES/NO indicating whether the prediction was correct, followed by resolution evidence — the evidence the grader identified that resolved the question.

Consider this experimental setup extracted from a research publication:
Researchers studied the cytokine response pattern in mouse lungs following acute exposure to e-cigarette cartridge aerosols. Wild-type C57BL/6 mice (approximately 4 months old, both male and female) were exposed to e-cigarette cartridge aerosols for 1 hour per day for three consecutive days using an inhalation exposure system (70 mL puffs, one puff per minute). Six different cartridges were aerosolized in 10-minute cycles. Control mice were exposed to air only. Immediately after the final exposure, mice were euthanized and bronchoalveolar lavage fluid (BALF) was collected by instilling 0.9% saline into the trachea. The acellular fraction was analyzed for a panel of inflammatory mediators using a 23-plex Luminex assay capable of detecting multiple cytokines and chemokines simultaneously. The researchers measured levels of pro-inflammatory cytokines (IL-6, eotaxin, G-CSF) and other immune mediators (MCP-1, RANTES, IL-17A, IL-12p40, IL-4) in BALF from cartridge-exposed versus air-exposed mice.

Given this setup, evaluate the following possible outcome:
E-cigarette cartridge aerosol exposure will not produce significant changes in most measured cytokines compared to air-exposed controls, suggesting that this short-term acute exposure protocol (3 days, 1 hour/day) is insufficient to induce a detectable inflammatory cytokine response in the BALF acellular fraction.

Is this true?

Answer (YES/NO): NO